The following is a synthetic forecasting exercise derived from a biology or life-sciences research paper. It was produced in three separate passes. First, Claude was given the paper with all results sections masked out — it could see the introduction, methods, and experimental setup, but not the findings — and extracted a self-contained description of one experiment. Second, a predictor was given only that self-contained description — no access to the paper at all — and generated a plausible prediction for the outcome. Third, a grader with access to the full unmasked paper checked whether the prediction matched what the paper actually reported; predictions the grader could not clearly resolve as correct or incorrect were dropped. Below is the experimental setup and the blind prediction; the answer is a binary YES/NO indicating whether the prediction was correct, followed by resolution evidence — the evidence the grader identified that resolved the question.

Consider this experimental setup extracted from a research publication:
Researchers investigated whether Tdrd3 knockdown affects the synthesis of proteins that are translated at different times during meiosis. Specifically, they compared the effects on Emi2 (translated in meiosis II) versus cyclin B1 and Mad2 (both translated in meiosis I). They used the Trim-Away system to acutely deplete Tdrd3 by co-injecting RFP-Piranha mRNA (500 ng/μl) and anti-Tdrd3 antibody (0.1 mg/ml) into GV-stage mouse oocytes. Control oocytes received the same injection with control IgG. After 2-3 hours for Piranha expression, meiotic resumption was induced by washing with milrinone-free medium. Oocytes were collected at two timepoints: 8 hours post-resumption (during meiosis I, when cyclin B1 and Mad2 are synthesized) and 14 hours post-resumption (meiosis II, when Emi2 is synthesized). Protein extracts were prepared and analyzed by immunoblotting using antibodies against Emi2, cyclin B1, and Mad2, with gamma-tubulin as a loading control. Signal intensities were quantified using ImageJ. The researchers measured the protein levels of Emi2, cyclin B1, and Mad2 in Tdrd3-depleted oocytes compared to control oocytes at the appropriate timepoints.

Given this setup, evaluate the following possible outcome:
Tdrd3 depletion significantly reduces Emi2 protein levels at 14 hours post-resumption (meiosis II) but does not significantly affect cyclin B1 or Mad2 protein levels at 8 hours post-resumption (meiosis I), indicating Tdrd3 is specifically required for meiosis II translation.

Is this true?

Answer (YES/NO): YES